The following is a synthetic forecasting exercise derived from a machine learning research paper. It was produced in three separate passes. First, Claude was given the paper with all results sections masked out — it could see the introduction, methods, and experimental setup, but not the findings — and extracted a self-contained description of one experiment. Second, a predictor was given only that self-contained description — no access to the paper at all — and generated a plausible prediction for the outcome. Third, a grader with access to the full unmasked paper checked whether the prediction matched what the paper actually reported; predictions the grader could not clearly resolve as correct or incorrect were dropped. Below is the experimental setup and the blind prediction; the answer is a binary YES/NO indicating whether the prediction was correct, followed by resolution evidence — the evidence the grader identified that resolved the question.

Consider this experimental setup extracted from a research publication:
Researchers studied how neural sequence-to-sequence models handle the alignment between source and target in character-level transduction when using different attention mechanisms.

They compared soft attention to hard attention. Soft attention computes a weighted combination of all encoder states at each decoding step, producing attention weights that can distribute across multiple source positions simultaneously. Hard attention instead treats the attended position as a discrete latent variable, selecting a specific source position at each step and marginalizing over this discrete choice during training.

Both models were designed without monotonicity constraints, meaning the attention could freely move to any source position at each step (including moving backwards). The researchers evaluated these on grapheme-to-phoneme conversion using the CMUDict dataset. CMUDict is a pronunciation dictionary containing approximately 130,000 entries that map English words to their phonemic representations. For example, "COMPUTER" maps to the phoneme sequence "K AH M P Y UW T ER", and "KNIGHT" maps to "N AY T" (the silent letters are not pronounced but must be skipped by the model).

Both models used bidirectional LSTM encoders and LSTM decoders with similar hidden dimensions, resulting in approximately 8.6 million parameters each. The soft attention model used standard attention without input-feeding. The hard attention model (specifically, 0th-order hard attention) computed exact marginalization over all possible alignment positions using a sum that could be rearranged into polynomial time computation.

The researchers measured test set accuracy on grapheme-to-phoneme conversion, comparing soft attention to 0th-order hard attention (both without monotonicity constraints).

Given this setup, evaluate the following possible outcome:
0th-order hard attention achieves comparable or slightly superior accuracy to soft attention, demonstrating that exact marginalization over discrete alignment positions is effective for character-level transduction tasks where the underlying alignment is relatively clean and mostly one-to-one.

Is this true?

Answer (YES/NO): YES